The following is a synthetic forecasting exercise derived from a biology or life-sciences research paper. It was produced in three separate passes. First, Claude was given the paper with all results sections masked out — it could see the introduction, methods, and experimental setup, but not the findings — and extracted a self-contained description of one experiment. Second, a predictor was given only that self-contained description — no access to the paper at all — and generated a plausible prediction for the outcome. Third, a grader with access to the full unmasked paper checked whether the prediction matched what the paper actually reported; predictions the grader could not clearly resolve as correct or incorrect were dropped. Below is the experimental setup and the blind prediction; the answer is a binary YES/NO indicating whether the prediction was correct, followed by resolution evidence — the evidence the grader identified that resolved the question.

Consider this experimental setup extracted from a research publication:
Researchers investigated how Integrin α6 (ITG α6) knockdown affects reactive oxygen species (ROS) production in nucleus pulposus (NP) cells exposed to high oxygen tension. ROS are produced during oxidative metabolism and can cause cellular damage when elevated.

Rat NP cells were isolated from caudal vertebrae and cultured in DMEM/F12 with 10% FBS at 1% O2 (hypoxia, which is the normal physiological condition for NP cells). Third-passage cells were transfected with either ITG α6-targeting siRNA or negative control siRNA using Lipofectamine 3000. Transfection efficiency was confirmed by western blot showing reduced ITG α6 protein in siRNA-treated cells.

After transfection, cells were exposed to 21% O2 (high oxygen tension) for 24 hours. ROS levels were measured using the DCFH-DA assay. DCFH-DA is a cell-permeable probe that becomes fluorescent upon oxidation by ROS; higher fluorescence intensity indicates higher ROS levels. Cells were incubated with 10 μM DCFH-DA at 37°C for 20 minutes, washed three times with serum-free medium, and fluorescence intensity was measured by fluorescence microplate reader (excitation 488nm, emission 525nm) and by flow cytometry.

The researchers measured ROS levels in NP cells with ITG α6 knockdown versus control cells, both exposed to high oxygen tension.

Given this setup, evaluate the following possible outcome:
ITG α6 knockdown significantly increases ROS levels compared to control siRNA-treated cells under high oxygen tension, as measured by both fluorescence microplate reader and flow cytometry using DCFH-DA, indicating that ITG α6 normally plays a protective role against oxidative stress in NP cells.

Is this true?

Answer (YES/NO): YES